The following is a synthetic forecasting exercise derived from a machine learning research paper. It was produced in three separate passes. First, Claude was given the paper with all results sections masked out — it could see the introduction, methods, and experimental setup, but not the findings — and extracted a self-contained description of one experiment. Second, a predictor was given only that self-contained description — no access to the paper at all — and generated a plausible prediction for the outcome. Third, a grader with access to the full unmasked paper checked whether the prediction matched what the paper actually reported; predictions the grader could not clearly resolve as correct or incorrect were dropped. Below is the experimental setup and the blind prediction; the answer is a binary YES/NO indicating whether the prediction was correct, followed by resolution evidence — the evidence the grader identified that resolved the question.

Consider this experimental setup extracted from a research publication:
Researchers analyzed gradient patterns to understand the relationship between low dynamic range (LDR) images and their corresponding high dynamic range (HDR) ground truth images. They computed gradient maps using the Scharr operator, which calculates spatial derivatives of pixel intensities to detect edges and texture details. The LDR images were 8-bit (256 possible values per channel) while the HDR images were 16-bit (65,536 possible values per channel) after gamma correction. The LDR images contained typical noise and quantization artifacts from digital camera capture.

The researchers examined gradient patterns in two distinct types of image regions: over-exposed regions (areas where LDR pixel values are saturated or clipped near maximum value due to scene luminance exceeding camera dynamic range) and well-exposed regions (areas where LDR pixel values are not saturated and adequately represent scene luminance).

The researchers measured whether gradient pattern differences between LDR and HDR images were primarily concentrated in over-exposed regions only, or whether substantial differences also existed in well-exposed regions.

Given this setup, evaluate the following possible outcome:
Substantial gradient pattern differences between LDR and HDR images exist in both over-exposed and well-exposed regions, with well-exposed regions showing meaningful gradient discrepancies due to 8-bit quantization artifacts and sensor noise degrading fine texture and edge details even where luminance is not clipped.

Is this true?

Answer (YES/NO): YES